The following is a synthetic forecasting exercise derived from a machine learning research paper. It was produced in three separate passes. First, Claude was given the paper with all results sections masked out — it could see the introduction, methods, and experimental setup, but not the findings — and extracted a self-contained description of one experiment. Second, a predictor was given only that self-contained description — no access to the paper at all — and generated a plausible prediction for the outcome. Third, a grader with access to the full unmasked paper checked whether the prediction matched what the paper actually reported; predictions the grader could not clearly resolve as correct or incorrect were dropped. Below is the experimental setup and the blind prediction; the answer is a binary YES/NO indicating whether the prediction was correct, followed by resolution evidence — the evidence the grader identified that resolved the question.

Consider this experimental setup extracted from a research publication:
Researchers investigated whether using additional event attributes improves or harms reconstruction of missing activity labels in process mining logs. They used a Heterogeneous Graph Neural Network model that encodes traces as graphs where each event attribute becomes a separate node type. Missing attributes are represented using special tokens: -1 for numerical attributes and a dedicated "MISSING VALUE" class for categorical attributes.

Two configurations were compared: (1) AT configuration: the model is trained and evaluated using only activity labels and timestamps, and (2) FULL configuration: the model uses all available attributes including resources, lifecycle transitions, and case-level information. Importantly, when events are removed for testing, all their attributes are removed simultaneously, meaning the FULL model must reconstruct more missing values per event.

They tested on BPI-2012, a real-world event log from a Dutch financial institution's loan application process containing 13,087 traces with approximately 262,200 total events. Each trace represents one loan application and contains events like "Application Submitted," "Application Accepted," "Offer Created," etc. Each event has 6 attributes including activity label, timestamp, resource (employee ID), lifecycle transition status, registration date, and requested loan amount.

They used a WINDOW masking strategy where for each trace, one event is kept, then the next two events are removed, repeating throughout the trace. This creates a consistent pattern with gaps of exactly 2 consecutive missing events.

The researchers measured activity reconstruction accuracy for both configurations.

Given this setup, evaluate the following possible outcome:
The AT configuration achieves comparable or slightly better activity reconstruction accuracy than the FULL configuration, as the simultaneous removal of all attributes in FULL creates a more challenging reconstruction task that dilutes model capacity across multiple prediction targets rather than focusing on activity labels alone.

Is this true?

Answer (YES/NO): NO